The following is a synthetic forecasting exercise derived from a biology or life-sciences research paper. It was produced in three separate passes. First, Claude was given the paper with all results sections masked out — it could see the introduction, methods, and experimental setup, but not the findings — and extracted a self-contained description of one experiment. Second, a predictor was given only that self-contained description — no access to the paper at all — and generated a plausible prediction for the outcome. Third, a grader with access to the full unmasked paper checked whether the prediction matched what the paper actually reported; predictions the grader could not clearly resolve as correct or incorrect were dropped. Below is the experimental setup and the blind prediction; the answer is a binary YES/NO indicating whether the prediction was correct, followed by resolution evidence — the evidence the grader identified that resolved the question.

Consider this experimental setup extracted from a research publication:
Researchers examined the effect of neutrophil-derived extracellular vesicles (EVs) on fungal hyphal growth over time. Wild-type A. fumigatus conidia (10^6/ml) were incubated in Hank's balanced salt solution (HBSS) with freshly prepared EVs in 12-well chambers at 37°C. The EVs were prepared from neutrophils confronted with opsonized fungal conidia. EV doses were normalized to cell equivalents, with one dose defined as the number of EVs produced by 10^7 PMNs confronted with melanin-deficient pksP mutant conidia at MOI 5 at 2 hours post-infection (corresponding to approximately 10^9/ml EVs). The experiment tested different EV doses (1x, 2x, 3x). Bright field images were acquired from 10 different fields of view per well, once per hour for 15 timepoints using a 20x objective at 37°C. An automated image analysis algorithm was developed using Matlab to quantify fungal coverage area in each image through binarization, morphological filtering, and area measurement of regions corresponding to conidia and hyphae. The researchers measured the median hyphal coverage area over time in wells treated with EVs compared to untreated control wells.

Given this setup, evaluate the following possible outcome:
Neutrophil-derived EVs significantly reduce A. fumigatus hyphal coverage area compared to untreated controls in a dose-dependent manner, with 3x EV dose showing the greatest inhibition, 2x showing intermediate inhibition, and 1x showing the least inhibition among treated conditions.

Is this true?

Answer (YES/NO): NO